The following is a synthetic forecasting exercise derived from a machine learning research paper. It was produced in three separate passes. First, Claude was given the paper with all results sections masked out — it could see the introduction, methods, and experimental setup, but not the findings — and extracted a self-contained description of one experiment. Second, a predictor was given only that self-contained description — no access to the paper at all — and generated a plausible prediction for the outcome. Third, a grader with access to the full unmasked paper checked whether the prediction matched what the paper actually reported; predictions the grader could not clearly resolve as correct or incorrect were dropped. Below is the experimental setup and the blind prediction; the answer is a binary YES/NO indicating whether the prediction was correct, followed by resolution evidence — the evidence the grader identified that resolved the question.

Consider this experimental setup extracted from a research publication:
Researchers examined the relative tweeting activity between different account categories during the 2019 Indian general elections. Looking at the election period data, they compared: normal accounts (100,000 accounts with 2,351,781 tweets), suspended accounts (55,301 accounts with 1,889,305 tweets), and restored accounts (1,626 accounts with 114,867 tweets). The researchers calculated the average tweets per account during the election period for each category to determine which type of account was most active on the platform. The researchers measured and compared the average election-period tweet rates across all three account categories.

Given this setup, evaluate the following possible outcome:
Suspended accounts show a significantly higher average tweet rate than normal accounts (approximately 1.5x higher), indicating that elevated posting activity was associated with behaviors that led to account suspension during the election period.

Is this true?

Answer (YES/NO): YES